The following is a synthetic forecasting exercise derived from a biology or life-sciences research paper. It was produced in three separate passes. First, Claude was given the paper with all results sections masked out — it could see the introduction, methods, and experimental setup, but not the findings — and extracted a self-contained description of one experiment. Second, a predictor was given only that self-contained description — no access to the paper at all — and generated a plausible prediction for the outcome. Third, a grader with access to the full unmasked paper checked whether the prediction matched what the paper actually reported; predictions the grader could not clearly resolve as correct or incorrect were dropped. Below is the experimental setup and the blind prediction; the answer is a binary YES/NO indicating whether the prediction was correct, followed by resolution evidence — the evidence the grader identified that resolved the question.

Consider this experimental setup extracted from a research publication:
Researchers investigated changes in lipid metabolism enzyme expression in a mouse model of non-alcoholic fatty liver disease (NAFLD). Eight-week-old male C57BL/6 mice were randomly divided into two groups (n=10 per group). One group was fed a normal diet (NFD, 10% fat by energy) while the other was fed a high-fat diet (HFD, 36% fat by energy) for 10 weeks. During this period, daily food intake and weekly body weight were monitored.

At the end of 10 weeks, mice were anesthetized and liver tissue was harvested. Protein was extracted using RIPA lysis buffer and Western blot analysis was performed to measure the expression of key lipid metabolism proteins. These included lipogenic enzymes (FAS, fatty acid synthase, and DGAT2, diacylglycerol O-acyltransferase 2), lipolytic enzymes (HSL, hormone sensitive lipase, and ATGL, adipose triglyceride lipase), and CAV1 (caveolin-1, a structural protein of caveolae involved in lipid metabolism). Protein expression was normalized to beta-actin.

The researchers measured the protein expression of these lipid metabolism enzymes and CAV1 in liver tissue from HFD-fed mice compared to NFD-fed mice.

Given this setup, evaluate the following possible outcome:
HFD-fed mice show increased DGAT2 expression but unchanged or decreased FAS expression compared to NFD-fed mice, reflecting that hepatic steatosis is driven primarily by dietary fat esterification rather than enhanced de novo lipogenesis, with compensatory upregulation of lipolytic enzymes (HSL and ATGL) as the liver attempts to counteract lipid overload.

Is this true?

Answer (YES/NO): NO